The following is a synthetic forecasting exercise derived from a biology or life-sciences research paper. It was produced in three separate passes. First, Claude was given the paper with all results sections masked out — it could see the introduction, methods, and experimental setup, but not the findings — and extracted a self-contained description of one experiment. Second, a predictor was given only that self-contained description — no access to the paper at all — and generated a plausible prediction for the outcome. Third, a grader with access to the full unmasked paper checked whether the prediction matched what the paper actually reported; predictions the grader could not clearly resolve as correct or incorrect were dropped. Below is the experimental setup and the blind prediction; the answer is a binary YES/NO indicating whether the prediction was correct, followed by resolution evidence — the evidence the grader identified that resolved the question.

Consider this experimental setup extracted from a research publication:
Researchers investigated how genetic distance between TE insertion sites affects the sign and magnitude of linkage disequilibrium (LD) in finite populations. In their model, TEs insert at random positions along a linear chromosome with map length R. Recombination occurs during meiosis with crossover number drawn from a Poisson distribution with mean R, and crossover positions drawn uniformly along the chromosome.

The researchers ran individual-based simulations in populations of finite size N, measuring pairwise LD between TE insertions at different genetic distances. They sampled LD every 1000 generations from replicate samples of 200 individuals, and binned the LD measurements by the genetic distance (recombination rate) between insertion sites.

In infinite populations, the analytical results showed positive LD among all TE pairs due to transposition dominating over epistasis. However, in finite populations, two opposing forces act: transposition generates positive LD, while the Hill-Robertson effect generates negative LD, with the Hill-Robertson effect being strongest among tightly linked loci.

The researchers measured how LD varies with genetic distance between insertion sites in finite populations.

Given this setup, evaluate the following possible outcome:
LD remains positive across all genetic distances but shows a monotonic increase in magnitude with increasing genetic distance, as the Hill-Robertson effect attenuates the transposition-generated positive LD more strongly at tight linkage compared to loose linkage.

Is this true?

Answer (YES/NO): NO